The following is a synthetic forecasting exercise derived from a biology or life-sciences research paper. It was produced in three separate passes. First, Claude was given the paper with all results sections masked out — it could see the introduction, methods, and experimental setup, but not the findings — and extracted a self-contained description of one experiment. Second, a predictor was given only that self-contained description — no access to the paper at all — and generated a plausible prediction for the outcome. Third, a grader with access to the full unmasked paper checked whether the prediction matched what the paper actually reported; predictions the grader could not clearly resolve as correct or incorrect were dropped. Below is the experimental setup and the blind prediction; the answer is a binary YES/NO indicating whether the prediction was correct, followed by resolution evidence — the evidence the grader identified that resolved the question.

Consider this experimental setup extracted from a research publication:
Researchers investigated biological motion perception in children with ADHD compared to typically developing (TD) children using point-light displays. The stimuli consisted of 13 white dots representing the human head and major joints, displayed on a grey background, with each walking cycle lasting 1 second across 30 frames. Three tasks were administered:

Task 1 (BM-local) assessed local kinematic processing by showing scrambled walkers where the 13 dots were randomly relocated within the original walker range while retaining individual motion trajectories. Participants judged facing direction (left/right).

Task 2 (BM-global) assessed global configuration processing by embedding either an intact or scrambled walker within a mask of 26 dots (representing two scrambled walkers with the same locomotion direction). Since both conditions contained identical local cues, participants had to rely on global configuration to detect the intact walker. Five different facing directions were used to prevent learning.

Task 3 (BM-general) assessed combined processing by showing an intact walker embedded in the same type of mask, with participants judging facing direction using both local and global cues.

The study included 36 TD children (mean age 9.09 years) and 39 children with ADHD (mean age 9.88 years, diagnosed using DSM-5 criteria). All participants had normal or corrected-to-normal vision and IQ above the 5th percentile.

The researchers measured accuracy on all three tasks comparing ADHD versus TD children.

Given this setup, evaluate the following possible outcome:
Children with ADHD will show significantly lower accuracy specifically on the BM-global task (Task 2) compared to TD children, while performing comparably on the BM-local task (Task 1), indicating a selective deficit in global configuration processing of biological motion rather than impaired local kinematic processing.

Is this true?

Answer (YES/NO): NO